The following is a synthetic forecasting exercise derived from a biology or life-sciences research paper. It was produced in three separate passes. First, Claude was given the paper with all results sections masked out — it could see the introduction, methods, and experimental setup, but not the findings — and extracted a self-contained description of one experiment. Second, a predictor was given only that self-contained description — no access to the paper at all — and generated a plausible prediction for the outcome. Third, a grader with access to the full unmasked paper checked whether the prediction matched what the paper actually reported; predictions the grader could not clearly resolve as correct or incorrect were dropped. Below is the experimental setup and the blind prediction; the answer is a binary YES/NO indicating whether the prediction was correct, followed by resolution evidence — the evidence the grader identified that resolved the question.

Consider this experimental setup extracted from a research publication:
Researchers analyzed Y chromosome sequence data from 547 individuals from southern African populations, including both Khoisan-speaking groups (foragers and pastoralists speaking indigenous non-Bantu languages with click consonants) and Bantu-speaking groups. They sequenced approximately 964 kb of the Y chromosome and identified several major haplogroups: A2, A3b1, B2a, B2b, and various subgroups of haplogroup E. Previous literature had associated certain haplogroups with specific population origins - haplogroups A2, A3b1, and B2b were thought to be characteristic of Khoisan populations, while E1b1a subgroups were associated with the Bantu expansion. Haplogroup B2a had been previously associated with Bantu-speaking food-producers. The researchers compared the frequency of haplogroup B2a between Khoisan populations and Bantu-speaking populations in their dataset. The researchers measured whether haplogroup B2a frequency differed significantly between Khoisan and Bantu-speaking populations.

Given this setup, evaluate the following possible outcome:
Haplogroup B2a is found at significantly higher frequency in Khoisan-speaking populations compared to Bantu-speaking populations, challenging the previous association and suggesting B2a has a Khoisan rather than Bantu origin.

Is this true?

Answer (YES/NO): NO